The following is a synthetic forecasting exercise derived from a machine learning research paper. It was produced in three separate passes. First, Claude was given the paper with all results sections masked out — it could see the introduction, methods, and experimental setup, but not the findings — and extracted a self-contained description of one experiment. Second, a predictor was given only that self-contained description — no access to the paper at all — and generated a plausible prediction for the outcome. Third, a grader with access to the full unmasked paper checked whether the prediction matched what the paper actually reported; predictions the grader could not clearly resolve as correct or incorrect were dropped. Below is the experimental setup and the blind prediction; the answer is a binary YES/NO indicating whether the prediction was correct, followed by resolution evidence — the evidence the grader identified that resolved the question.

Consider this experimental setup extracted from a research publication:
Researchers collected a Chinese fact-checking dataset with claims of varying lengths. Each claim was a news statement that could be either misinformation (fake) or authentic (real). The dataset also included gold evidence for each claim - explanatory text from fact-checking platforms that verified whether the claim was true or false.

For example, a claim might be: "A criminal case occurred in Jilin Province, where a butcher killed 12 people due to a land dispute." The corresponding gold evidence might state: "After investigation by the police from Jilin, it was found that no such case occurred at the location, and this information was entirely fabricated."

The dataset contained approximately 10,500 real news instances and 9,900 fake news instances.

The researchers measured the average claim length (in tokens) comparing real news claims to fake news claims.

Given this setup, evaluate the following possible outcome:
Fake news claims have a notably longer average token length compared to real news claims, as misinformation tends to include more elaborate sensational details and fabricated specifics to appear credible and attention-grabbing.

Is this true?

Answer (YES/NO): YES